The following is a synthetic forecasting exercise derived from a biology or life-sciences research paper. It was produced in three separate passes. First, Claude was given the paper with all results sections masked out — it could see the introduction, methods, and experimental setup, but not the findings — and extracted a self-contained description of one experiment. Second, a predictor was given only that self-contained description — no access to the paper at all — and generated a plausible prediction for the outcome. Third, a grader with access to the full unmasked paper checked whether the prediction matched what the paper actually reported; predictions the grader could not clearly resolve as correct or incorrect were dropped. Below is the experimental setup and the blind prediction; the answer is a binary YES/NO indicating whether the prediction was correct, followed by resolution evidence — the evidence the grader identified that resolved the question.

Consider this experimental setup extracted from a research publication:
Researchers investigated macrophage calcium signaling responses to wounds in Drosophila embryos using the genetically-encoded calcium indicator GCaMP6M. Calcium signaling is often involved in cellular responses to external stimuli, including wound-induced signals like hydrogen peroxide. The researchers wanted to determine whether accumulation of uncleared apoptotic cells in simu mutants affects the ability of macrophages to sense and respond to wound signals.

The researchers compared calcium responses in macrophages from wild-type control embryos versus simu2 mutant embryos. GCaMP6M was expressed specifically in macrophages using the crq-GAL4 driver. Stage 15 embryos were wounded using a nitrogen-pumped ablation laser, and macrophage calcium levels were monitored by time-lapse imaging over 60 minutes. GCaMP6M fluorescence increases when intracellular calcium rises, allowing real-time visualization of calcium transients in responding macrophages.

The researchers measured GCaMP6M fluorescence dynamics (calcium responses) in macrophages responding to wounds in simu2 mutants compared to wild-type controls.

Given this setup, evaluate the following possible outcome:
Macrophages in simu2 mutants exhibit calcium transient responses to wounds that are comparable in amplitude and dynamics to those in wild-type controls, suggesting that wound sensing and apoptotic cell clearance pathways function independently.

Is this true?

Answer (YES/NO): YES